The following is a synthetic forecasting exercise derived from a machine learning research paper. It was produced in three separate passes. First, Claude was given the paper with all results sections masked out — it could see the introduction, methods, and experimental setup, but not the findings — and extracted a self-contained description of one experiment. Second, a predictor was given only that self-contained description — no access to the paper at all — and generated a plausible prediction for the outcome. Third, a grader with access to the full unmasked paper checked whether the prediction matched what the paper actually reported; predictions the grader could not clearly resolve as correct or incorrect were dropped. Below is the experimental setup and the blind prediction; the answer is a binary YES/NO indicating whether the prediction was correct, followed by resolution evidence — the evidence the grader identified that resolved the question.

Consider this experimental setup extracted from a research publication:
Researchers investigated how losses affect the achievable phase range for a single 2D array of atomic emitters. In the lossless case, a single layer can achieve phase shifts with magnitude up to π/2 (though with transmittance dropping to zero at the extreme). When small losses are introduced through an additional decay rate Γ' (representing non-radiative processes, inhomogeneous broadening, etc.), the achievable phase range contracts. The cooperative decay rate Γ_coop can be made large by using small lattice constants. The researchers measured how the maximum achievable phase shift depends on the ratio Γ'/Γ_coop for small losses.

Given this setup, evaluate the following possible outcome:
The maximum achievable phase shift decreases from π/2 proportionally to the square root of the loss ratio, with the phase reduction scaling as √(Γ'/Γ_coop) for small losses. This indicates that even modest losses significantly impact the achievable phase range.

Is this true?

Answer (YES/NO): YES